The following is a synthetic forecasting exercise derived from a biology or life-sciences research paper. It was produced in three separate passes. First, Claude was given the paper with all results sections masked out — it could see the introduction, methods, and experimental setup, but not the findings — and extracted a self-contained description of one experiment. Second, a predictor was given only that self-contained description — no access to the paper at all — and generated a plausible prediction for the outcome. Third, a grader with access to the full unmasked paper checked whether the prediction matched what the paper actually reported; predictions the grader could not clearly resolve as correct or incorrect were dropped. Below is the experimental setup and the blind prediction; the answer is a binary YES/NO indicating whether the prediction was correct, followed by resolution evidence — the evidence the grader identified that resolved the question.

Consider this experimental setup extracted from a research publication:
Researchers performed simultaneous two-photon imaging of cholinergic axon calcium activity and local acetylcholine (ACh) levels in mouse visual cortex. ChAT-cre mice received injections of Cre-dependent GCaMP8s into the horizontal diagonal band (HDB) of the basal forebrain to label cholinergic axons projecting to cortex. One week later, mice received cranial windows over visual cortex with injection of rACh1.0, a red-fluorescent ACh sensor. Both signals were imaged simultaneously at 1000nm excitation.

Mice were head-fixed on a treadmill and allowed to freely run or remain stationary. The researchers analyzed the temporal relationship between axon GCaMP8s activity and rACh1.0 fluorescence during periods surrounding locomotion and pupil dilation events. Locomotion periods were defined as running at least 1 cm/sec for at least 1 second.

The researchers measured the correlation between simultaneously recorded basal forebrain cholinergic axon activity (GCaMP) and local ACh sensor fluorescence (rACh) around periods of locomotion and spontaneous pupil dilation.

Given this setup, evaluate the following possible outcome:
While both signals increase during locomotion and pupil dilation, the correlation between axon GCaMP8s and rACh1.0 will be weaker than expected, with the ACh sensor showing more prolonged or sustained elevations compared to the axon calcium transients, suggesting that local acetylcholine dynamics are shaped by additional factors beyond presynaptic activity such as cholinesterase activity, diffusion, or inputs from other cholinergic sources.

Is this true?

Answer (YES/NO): NO